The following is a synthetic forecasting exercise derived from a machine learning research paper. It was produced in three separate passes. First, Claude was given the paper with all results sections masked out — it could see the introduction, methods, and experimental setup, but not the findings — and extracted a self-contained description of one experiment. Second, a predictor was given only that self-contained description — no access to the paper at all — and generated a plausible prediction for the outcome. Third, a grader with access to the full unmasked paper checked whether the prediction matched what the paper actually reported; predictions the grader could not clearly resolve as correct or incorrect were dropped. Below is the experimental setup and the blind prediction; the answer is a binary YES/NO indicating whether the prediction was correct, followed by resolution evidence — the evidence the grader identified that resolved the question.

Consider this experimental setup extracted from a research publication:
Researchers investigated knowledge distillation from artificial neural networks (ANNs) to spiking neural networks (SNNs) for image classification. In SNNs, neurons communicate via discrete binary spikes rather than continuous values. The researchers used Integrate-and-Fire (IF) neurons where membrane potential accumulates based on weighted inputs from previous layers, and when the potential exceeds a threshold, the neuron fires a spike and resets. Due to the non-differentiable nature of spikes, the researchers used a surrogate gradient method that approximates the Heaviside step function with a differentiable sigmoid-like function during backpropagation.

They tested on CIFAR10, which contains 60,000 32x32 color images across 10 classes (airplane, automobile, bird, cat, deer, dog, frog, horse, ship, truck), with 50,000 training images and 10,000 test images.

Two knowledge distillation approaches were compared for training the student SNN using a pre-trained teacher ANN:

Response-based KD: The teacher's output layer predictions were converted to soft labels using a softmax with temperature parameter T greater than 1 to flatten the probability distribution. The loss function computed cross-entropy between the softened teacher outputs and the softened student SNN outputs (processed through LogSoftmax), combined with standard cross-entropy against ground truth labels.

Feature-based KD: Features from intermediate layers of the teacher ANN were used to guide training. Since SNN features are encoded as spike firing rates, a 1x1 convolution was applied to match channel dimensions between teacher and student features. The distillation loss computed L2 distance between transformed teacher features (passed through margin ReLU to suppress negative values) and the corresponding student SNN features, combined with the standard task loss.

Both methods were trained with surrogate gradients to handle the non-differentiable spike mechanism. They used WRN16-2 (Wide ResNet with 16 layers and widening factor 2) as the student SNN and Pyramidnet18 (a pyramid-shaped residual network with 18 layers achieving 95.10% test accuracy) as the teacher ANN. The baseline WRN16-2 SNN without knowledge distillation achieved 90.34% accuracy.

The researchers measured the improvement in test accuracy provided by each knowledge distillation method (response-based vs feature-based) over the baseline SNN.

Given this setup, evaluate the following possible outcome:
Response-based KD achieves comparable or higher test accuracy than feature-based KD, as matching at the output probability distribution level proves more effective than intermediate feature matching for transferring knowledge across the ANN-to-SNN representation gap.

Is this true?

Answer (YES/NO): NO